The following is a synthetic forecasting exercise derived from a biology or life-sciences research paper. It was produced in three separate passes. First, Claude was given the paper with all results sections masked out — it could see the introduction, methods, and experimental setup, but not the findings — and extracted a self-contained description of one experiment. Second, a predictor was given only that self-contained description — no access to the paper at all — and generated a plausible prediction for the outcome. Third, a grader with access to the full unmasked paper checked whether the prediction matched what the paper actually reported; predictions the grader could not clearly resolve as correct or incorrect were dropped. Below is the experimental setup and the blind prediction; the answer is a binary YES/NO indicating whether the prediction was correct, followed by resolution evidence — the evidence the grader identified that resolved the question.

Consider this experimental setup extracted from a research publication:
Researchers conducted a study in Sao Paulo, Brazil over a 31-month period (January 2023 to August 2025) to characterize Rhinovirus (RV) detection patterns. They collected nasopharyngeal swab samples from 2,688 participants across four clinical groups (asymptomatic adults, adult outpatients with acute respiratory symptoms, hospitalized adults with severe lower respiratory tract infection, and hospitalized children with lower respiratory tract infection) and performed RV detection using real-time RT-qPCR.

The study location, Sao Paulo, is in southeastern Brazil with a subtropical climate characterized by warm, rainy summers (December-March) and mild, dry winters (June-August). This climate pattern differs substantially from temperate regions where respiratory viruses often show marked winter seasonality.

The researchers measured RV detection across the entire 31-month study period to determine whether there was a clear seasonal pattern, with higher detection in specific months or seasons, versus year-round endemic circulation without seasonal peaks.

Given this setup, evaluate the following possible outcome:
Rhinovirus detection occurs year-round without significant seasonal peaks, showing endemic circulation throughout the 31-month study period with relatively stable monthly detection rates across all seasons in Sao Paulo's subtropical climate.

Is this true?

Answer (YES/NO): NO